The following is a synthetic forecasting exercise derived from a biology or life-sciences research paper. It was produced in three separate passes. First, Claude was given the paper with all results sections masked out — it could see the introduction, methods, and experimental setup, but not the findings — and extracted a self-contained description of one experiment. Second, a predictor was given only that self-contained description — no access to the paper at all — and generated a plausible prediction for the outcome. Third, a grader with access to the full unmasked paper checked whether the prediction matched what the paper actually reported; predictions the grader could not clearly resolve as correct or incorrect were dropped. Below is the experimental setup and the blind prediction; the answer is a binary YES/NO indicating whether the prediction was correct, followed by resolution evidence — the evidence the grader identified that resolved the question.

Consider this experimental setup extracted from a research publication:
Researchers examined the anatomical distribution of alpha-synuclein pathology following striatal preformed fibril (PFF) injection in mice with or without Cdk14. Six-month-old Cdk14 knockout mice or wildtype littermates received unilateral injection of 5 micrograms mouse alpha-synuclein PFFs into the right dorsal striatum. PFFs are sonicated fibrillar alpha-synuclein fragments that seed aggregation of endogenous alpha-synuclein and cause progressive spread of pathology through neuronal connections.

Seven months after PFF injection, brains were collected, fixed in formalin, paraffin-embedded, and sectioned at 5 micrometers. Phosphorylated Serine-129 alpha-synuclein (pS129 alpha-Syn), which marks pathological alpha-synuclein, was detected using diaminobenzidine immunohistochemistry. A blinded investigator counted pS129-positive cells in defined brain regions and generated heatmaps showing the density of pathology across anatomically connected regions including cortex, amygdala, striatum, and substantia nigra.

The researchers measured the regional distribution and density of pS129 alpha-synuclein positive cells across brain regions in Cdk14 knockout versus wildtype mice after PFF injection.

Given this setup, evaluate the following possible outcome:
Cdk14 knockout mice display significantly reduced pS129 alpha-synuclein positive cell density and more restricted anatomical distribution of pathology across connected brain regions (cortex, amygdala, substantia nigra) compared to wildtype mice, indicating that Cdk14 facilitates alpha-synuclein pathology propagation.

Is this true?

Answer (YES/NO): YES